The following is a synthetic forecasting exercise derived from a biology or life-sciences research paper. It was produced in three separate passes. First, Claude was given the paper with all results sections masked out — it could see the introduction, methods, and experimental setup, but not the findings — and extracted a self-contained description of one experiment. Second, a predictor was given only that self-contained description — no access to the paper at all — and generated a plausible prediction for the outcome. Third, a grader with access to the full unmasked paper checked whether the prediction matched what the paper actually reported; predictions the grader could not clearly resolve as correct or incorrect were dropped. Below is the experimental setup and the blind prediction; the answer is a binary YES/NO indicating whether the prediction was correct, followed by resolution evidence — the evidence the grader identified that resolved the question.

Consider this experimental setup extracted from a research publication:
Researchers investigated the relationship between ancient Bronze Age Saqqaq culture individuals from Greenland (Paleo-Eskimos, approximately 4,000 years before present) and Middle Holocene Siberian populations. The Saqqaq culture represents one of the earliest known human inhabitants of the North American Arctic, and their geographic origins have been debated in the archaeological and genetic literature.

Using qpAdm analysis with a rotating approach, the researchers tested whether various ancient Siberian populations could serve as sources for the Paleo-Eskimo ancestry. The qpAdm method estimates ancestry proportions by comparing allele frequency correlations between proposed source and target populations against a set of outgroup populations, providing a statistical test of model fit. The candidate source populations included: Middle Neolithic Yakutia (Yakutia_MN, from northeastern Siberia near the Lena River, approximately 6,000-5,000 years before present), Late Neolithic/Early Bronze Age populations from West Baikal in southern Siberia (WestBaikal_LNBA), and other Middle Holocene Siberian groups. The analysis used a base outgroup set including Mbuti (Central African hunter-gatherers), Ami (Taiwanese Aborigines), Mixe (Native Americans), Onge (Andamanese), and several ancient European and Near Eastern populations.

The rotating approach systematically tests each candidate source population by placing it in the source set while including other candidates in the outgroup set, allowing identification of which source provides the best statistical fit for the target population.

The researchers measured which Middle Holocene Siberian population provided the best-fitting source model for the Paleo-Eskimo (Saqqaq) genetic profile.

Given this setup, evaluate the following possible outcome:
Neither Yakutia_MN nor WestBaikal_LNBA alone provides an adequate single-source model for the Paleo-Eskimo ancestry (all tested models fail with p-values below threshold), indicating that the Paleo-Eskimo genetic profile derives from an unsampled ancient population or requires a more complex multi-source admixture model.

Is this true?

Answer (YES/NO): NO